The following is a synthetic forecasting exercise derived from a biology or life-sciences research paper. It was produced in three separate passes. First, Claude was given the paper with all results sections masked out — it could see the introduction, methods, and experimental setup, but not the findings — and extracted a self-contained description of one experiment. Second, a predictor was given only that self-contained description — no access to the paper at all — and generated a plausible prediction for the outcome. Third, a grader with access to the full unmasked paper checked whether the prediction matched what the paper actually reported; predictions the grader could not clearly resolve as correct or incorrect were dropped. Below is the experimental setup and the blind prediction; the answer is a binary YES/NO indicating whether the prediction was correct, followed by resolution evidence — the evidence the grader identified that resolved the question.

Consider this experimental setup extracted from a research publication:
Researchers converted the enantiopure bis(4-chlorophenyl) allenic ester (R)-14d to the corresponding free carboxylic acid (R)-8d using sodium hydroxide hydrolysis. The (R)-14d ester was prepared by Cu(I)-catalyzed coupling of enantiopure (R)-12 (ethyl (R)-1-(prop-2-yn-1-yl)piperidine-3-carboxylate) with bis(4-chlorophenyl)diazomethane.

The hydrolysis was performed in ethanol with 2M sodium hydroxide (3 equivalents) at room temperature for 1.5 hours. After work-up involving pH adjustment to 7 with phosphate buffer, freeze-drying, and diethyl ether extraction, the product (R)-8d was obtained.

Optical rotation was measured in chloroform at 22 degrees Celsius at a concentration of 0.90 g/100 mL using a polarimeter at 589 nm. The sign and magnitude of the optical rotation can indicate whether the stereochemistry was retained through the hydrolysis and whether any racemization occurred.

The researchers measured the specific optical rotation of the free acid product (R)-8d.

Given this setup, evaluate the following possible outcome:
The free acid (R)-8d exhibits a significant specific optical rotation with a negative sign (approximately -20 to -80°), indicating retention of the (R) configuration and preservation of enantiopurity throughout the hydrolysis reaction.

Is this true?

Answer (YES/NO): NO